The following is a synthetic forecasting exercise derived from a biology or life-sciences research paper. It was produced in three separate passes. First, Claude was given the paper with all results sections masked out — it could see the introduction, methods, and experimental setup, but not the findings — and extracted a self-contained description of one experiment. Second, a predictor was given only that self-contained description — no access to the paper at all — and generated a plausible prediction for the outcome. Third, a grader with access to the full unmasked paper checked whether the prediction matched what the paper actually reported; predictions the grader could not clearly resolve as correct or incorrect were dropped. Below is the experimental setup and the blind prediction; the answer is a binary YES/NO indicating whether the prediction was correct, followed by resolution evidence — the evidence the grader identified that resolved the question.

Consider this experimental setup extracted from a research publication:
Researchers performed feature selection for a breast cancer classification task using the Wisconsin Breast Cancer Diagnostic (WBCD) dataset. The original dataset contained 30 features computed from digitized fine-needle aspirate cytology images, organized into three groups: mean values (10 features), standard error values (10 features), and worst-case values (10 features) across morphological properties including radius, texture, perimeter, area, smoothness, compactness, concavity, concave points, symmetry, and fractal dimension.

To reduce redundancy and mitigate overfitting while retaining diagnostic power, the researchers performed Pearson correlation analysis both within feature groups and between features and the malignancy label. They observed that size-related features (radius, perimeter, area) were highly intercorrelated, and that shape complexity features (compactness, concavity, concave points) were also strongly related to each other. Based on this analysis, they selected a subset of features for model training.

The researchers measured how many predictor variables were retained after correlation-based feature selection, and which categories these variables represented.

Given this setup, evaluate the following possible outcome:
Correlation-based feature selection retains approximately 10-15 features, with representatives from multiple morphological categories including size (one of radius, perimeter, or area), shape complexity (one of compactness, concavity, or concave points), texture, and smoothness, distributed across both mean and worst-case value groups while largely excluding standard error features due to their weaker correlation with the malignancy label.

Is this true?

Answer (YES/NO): NO